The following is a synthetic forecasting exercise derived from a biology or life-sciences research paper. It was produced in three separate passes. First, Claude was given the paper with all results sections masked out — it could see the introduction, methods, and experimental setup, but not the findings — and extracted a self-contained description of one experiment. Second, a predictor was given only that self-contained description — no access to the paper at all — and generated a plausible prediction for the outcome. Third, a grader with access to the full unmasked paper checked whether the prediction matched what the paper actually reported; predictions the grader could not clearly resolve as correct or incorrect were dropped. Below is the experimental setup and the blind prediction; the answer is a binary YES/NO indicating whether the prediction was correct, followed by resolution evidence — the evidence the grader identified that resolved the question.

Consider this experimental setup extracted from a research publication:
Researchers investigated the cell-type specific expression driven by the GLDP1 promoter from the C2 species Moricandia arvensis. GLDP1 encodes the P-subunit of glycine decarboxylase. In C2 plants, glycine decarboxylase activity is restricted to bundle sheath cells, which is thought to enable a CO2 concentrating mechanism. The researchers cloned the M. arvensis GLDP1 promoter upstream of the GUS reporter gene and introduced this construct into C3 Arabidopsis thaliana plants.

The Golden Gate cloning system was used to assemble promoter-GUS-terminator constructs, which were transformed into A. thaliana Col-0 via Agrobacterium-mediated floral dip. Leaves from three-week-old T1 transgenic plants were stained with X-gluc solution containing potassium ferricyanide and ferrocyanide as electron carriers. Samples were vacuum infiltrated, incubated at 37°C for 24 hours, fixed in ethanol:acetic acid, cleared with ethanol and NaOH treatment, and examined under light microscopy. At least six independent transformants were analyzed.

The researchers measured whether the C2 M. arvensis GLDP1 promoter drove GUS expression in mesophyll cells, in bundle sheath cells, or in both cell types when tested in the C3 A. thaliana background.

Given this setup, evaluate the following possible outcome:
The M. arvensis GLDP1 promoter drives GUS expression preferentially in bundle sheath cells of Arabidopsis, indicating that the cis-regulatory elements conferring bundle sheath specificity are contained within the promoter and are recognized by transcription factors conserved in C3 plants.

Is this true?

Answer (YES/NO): YES